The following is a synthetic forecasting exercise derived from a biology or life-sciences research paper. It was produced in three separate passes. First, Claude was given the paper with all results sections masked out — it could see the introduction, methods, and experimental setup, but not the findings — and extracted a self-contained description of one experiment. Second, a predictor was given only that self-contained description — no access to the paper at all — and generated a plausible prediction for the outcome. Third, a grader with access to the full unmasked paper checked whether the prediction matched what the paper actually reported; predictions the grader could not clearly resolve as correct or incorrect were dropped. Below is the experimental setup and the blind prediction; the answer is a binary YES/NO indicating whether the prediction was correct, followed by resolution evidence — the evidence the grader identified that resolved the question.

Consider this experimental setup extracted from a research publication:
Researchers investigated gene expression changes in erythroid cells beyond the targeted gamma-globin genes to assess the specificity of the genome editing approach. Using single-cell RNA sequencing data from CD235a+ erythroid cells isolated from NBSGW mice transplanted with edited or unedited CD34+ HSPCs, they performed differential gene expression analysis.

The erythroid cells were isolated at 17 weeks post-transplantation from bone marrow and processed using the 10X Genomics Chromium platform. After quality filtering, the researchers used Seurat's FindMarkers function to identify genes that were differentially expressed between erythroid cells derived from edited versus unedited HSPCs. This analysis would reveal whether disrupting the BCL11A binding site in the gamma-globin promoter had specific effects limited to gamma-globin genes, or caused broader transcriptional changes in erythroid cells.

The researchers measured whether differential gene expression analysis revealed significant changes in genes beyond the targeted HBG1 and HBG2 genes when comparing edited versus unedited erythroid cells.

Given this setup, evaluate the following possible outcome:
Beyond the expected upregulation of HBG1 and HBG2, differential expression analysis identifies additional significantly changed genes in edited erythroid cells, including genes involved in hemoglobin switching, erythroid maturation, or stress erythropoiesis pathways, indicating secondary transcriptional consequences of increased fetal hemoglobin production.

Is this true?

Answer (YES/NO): NO